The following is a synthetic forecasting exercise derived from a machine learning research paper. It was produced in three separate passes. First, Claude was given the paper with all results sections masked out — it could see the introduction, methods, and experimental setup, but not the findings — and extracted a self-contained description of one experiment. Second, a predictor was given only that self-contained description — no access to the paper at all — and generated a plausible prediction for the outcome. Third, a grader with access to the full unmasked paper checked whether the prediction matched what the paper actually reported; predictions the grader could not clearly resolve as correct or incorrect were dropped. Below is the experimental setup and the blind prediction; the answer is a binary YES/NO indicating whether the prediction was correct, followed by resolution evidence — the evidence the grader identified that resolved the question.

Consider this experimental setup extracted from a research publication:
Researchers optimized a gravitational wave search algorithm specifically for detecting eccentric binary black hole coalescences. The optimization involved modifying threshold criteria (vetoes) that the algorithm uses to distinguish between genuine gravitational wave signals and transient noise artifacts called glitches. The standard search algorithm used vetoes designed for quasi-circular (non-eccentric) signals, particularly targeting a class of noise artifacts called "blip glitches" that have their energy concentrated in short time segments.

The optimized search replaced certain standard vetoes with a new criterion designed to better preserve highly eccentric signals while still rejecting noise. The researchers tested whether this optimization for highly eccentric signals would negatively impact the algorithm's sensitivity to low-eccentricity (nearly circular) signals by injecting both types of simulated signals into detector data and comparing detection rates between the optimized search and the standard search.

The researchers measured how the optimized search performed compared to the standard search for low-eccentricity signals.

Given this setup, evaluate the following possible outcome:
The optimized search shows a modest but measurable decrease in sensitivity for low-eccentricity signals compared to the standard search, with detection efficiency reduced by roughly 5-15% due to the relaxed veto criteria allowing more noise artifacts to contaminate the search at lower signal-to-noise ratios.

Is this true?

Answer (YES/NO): NO